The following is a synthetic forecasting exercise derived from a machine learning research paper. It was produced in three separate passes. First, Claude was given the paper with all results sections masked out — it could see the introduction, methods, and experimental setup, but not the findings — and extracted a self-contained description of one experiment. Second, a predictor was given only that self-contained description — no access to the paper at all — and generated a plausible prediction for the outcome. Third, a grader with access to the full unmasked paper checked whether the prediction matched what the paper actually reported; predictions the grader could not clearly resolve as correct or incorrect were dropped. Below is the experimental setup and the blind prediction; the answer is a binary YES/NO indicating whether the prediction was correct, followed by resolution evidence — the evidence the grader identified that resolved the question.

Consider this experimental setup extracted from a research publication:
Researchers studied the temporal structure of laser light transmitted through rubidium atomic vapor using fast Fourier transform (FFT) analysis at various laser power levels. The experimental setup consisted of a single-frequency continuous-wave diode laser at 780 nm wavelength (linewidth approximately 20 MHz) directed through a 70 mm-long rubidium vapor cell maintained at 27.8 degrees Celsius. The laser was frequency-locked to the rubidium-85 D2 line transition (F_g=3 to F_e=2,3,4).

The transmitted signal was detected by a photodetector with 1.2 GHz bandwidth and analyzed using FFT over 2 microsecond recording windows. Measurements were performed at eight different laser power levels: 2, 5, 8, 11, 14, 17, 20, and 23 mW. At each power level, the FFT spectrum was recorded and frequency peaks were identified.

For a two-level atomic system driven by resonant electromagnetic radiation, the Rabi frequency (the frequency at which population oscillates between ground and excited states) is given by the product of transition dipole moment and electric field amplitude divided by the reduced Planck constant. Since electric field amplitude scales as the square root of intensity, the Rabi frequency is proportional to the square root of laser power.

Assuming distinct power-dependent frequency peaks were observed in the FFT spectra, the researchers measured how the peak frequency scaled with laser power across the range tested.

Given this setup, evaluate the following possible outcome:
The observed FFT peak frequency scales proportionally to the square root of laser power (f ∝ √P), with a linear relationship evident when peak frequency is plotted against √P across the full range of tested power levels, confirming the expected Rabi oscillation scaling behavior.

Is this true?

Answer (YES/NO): NO